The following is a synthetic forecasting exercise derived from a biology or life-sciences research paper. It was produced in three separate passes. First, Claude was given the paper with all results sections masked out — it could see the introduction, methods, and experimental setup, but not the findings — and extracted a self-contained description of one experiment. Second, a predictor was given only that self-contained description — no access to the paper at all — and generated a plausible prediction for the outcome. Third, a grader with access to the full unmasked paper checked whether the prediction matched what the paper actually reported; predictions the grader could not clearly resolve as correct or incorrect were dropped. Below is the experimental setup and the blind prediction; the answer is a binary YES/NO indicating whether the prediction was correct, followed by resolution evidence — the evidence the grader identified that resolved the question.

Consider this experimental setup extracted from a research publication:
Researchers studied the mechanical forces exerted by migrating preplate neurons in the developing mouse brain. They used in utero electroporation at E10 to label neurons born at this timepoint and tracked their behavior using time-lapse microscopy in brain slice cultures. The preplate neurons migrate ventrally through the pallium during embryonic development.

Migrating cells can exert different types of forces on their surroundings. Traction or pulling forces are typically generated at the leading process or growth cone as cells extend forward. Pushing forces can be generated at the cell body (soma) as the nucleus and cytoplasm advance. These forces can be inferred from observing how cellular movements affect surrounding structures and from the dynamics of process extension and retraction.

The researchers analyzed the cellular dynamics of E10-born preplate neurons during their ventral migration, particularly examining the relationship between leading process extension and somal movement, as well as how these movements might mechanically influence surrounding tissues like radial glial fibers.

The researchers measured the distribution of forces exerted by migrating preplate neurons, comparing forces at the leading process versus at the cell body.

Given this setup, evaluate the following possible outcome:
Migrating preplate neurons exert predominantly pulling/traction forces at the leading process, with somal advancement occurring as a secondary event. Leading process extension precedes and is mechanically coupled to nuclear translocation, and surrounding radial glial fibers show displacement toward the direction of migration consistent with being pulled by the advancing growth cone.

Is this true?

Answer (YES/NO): NO